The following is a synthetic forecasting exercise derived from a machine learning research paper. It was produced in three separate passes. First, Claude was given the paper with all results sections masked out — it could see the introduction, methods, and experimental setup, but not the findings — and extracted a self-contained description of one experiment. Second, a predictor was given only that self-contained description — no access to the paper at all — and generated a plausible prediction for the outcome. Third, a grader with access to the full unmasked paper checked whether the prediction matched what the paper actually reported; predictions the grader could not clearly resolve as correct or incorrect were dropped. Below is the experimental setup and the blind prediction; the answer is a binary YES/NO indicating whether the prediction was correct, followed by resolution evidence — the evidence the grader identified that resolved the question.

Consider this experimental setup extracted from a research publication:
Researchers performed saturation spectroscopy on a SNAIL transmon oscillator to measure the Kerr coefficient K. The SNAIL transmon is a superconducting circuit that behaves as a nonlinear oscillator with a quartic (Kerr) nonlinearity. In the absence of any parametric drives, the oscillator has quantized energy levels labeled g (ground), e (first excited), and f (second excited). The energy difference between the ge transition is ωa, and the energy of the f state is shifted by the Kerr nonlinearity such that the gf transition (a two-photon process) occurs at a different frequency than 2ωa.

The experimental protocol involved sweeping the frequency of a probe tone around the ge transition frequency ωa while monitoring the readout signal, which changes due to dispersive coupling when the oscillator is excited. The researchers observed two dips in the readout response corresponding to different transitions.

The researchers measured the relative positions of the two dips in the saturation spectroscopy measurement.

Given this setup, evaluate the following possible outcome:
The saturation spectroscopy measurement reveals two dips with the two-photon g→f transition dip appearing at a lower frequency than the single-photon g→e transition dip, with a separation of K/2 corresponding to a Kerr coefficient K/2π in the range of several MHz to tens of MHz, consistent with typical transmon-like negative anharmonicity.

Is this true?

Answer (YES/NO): NO